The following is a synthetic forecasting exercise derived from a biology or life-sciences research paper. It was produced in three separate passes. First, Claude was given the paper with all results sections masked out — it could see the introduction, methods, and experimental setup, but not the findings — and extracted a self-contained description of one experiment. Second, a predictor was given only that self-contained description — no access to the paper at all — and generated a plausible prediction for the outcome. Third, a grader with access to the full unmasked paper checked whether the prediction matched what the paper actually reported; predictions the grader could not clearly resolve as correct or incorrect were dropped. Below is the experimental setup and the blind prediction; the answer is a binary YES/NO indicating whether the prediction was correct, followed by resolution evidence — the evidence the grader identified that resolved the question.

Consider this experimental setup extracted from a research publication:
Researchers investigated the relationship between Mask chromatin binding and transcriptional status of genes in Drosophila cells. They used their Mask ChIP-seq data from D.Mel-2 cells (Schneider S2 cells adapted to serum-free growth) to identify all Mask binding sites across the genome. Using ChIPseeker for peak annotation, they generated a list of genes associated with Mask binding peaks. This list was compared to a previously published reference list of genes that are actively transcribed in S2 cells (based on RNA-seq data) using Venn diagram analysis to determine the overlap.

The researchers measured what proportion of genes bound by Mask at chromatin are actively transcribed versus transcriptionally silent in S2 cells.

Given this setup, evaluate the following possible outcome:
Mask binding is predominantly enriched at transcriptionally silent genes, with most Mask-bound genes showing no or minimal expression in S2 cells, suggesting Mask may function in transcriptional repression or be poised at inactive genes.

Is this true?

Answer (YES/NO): NO